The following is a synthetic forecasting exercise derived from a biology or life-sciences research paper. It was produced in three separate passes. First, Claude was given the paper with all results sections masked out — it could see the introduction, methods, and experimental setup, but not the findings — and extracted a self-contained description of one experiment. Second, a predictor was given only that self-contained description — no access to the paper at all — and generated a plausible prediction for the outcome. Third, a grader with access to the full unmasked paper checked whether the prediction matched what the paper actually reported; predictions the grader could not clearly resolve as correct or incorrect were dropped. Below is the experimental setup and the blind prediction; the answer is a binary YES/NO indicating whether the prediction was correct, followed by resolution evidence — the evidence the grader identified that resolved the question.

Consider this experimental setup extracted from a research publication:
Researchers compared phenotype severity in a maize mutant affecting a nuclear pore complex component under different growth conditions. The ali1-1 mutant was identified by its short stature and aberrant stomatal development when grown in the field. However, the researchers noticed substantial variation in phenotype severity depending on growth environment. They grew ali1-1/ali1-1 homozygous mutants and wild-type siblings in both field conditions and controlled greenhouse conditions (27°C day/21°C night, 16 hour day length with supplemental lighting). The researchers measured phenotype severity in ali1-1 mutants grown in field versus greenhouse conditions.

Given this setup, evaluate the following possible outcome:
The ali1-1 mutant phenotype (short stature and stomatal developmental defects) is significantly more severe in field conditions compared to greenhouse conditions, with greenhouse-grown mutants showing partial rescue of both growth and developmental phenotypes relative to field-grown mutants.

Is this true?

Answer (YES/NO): YES